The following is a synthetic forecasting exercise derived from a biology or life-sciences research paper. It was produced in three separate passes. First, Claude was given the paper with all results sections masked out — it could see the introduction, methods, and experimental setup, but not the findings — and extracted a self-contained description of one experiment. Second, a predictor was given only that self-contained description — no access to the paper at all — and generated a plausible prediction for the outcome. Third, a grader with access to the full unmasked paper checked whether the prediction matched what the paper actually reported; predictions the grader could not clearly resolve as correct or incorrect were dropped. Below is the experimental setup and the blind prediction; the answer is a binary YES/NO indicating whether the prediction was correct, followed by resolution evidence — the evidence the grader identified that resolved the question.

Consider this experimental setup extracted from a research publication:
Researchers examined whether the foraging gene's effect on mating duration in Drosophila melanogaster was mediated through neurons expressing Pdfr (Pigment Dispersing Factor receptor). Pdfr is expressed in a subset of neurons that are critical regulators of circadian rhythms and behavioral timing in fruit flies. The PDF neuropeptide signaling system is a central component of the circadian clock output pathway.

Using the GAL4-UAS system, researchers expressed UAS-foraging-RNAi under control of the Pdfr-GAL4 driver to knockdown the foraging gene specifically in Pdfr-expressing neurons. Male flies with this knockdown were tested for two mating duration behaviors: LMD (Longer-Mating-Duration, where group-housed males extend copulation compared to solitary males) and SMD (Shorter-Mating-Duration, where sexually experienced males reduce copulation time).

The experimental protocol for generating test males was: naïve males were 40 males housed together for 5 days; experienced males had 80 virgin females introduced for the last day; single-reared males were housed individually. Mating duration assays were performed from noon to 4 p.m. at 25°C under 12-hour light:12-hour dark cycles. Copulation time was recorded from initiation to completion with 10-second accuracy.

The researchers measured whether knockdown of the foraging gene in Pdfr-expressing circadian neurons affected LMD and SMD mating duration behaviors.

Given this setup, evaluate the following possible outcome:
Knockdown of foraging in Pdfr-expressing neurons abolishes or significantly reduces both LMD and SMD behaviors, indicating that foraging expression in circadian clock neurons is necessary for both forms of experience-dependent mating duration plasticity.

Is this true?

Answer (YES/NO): NO